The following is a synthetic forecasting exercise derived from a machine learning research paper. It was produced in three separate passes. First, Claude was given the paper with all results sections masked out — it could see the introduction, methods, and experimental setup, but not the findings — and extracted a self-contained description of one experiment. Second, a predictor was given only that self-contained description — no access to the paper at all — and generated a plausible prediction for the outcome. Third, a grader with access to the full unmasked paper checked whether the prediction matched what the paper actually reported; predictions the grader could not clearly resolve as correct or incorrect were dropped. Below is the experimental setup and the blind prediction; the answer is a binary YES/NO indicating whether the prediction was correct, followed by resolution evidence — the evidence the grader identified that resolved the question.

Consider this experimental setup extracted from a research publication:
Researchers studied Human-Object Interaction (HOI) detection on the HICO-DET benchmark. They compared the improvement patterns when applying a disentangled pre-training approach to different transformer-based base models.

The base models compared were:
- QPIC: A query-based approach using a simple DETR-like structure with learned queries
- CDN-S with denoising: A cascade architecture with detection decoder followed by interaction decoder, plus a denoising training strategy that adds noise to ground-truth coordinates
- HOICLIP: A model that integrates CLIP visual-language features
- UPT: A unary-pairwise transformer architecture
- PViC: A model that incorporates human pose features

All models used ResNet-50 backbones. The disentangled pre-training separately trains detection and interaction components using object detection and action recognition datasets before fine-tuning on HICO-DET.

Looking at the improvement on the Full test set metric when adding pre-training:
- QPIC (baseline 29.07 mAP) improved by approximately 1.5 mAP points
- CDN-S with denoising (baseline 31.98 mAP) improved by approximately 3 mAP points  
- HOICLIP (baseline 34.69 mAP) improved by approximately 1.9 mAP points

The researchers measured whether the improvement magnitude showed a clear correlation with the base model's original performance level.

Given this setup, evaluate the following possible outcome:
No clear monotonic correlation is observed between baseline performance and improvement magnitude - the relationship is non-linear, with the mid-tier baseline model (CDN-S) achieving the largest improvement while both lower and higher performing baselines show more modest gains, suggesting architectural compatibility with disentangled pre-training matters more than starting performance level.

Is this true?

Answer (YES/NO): YES